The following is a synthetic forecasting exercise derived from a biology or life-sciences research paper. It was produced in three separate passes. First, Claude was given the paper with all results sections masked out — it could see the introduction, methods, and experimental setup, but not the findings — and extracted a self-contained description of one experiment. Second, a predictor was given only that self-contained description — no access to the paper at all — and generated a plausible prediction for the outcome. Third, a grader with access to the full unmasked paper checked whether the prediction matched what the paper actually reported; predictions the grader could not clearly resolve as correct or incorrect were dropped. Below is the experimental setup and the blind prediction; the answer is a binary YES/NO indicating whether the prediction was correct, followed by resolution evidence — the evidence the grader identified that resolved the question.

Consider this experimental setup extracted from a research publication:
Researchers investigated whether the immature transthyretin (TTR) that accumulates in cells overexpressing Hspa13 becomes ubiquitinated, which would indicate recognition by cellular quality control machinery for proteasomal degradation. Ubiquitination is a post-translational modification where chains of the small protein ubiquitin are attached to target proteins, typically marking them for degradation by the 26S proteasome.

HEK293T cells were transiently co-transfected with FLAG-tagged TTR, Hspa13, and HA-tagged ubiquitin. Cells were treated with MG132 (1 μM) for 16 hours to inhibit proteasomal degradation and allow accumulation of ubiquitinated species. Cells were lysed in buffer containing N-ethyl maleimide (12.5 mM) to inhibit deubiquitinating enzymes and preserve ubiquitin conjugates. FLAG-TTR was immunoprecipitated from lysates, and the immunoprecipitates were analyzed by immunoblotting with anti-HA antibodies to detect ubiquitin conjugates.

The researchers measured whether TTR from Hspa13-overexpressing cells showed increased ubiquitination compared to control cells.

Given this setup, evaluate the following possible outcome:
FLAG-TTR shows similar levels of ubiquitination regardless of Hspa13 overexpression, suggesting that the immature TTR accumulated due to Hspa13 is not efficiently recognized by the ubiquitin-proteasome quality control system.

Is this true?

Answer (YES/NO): YES